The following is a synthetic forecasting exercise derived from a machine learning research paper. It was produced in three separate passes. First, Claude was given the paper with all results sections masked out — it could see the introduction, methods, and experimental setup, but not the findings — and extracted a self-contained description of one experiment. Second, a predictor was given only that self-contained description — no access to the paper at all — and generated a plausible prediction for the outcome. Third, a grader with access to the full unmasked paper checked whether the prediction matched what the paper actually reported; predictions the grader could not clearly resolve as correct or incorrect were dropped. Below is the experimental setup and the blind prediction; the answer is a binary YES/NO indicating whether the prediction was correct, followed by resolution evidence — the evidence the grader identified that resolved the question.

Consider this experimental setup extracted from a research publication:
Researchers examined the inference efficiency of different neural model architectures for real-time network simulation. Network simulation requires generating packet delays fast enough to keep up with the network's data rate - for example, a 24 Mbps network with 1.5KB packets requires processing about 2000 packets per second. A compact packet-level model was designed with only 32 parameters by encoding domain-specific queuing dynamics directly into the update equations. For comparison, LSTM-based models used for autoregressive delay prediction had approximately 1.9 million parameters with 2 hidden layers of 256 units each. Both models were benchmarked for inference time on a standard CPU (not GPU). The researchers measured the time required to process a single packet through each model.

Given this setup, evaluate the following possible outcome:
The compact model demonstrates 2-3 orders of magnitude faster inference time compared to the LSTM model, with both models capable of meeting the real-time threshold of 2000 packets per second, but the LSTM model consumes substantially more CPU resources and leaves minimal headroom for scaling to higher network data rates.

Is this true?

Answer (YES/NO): NO